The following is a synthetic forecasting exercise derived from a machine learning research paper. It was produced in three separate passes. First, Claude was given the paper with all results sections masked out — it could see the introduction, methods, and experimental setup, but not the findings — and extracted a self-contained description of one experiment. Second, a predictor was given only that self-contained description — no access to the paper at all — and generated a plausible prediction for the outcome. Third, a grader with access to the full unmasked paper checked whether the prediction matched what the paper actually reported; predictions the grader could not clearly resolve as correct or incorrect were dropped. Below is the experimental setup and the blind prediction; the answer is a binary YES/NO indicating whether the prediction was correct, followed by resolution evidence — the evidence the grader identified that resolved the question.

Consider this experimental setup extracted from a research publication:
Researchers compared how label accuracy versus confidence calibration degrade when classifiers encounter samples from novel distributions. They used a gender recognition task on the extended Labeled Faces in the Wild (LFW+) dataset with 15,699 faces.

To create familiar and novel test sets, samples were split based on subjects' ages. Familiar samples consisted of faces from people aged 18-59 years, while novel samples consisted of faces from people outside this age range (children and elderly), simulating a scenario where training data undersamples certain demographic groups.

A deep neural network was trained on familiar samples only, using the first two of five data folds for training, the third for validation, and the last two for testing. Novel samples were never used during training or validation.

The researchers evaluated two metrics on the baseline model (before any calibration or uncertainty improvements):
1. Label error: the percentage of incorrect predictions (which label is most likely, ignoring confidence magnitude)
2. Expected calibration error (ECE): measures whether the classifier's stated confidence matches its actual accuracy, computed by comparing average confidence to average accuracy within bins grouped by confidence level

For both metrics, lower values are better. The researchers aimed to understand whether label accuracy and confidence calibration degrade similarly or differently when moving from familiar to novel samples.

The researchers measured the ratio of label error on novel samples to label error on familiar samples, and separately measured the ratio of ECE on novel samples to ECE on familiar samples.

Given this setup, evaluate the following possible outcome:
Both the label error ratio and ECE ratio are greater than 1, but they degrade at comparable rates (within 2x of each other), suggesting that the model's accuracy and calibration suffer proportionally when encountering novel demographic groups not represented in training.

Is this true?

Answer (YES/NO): YES